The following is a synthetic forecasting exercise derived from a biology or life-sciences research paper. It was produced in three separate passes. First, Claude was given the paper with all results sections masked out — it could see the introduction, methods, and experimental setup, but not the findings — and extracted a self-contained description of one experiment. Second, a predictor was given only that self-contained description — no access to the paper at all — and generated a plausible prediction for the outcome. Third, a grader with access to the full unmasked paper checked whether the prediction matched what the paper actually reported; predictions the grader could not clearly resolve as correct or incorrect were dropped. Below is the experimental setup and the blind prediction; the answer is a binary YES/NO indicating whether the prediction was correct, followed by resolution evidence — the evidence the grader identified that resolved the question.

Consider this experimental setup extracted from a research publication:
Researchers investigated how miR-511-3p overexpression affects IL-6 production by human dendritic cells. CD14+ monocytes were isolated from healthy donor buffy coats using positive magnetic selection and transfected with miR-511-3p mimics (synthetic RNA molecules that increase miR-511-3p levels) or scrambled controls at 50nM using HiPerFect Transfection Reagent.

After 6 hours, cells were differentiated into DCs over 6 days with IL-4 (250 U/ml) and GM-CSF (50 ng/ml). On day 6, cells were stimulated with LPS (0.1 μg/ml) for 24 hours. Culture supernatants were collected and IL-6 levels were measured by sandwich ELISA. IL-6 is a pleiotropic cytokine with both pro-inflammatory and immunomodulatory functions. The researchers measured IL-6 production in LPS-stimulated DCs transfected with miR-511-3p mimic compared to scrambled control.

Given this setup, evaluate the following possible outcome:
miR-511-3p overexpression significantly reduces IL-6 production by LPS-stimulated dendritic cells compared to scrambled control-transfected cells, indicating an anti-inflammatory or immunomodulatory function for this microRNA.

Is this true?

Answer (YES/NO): NO